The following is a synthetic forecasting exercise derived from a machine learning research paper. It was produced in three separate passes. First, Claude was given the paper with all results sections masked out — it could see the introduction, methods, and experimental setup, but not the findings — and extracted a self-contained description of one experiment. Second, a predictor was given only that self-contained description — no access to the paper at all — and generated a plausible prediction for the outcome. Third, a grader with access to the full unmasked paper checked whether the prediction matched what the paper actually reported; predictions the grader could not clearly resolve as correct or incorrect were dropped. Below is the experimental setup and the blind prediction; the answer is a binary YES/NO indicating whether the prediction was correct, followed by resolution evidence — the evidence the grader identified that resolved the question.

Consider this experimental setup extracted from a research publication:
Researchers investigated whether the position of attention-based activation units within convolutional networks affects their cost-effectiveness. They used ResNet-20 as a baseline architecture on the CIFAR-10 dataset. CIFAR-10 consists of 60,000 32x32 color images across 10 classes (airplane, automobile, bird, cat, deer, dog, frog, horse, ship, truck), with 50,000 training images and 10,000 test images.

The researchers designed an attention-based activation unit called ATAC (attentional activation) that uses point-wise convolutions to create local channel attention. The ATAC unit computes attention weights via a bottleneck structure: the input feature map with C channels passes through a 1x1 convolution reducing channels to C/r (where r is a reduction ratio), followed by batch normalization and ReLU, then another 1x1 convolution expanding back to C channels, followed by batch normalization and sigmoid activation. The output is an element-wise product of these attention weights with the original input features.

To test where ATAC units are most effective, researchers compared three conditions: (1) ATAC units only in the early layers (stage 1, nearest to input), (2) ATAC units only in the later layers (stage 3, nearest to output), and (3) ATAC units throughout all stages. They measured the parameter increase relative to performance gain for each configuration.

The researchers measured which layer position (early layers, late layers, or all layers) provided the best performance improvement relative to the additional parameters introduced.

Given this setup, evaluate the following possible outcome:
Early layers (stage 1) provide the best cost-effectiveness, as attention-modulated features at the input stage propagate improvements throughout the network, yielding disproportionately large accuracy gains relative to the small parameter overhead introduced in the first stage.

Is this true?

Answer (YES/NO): YES